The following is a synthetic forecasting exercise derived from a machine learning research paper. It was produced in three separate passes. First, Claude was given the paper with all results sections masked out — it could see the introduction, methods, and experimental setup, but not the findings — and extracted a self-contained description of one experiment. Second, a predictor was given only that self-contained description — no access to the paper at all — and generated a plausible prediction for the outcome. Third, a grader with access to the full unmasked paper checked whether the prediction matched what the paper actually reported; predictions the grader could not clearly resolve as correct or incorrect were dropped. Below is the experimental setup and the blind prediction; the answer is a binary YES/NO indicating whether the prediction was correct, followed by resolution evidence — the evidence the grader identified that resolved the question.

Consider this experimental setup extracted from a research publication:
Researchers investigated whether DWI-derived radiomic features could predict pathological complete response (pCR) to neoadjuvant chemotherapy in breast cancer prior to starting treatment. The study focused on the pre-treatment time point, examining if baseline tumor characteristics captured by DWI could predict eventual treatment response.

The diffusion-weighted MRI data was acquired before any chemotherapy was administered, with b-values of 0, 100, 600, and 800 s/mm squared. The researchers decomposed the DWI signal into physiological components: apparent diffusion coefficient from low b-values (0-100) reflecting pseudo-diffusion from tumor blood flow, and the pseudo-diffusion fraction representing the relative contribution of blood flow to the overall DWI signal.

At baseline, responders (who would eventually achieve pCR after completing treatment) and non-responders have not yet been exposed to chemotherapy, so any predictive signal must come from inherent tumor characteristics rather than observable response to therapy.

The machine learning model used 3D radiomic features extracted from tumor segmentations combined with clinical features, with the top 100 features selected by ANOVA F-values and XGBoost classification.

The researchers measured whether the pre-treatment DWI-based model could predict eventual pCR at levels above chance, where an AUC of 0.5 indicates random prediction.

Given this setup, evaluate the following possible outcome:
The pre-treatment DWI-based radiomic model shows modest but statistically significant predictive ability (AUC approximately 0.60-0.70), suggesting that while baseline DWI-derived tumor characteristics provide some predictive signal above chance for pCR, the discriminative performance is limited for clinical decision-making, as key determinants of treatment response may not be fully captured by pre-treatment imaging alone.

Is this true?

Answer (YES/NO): NO